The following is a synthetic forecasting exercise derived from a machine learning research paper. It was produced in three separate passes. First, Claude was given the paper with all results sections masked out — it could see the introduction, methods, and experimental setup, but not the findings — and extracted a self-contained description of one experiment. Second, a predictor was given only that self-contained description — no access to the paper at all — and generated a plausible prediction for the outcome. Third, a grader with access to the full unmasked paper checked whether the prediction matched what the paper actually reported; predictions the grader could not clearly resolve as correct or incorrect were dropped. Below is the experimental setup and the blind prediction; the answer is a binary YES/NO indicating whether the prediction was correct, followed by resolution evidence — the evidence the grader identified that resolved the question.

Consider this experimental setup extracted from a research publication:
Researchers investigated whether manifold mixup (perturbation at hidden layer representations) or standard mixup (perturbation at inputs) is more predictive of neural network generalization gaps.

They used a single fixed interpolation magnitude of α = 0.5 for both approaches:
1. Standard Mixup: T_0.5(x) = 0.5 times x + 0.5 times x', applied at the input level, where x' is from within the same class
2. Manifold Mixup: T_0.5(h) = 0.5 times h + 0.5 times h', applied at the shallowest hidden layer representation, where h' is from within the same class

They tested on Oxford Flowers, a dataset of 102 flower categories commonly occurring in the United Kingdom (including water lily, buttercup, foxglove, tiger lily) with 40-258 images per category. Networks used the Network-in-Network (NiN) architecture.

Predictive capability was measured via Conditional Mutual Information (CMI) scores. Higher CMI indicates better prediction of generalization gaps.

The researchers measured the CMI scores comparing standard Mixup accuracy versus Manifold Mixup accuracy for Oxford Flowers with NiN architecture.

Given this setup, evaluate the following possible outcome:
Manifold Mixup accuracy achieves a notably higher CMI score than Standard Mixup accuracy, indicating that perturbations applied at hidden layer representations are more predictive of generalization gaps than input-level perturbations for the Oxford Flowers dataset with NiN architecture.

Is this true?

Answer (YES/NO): NO